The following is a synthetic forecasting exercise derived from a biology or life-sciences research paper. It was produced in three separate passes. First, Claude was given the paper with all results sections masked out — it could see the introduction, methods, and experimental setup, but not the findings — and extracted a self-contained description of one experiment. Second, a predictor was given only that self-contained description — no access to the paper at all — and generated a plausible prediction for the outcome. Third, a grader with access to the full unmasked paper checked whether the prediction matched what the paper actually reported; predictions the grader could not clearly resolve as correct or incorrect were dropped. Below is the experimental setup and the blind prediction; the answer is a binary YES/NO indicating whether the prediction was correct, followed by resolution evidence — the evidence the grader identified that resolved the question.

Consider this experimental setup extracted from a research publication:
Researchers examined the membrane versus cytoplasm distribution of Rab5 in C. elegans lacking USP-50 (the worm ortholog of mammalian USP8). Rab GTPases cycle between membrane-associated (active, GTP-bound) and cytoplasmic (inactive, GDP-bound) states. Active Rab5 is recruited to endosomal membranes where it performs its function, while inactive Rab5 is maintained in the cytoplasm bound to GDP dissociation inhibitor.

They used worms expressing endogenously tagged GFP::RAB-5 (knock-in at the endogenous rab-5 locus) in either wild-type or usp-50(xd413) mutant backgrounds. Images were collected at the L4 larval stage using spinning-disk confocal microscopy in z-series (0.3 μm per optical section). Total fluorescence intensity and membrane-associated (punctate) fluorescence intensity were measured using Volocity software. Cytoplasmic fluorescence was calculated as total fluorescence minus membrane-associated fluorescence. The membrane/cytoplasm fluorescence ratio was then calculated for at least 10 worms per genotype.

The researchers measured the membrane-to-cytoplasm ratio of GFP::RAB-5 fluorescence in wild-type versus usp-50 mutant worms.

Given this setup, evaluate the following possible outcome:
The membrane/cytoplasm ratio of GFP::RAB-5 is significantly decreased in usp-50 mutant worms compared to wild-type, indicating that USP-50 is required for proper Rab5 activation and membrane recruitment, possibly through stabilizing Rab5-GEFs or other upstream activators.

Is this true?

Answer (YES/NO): NO